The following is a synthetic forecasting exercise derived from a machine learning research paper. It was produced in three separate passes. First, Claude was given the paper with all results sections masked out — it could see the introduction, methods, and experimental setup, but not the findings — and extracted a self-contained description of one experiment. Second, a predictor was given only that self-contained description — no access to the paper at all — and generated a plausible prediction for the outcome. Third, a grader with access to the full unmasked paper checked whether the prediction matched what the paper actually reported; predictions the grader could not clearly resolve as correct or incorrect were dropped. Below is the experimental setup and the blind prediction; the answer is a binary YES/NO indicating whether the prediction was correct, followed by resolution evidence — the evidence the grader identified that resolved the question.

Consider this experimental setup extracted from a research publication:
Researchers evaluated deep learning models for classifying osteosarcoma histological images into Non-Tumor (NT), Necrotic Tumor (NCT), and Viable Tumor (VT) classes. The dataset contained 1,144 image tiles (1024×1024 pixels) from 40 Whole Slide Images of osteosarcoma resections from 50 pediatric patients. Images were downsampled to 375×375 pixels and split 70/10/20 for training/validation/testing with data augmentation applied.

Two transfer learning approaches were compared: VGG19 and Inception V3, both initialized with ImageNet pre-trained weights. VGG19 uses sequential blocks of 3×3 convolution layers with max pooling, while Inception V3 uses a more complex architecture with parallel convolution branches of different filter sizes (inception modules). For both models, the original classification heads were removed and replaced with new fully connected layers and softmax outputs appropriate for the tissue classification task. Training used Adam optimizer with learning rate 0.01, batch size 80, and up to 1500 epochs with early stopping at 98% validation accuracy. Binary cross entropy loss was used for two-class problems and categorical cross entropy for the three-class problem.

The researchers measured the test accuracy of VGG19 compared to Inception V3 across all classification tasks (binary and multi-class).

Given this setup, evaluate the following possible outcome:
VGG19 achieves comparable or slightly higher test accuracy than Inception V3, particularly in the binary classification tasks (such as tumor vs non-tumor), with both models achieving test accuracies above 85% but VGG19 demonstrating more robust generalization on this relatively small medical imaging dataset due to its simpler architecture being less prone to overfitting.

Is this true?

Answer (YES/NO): NO